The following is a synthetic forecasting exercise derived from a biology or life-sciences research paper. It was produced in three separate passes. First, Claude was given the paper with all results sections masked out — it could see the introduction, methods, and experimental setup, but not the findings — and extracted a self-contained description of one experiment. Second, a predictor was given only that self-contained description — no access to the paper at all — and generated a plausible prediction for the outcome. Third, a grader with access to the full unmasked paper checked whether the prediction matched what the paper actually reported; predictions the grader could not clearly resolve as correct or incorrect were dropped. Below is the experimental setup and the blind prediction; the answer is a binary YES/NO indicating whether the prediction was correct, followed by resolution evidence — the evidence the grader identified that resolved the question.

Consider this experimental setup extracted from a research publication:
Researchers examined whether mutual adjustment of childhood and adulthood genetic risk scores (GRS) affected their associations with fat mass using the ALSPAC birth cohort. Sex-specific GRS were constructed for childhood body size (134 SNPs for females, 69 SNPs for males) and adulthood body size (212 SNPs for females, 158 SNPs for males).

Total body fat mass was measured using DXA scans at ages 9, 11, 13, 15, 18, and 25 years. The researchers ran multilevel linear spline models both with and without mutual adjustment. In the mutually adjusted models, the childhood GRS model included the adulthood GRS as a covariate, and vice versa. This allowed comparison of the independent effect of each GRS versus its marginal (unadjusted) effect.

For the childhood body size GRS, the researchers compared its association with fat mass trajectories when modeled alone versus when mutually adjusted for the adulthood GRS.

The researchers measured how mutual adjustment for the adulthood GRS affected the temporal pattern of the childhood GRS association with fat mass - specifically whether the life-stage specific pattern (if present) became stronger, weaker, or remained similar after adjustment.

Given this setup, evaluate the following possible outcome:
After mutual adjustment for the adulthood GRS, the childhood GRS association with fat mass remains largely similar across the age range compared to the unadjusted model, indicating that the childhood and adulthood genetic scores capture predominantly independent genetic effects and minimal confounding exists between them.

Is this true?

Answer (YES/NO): YES